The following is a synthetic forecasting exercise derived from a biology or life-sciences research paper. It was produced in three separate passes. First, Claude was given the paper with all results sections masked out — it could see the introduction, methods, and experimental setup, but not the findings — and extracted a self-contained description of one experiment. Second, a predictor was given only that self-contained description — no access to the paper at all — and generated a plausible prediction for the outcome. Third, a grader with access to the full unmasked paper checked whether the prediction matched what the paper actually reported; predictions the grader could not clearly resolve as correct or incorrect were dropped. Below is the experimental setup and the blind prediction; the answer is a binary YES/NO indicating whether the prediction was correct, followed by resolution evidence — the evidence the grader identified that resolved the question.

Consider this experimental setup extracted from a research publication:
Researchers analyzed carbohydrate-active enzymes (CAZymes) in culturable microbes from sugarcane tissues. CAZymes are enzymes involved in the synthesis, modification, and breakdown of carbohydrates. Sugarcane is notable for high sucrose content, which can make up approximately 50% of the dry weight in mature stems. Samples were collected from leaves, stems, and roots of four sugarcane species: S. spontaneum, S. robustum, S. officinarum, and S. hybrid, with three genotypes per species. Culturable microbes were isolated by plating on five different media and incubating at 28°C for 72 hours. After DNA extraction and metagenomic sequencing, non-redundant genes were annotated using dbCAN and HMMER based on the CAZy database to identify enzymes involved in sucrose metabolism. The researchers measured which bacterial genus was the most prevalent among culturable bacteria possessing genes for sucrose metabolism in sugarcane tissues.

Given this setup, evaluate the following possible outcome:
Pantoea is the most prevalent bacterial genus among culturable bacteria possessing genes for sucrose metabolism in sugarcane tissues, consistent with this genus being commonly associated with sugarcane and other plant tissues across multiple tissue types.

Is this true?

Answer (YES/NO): NO